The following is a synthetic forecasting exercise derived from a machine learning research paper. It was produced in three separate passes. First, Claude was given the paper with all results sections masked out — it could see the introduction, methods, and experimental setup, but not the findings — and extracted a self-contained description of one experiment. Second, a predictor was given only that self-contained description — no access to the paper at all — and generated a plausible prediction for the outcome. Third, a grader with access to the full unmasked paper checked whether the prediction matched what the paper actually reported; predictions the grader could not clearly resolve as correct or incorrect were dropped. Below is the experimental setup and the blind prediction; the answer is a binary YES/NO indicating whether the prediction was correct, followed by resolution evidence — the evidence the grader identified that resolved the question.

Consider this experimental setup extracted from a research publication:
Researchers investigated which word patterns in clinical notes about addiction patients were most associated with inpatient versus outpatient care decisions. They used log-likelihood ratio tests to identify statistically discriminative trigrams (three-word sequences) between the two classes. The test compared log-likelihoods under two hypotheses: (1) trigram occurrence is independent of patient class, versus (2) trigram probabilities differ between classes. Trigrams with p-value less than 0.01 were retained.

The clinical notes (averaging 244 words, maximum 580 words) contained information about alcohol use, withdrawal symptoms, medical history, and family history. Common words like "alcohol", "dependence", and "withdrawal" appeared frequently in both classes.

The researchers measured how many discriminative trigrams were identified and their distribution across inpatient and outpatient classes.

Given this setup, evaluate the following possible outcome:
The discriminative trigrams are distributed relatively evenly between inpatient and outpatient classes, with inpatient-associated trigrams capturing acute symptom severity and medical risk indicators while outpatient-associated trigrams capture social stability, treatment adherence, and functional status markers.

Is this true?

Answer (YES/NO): NO